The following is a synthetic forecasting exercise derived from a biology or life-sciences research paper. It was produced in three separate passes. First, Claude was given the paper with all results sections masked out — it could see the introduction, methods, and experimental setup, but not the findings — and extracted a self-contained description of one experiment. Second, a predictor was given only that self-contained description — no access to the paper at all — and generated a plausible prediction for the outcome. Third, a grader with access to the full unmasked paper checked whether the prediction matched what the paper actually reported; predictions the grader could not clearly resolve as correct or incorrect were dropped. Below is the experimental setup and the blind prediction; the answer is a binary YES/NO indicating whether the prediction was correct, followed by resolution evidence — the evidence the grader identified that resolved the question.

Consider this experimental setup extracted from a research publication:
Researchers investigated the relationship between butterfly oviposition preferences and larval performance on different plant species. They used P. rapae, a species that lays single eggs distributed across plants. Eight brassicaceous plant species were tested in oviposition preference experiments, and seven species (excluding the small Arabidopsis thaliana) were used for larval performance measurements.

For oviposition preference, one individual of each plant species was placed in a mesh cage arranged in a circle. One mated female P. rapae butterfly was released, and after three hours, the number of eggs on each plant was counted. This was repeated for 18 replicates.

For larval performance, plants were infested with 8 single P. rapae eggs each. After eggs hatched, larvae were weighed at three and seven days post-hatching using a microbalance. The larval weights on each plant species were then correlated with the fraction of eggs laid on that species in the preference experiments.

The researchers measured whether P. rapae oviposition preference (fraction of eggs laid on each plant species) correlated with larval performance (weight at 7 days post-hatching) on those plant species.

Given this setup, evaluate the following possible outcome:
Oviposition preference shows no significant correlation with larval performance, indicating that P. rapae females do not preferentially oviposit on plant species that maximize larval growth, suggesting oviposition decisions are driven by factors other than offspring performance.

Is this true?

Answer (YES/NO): YES